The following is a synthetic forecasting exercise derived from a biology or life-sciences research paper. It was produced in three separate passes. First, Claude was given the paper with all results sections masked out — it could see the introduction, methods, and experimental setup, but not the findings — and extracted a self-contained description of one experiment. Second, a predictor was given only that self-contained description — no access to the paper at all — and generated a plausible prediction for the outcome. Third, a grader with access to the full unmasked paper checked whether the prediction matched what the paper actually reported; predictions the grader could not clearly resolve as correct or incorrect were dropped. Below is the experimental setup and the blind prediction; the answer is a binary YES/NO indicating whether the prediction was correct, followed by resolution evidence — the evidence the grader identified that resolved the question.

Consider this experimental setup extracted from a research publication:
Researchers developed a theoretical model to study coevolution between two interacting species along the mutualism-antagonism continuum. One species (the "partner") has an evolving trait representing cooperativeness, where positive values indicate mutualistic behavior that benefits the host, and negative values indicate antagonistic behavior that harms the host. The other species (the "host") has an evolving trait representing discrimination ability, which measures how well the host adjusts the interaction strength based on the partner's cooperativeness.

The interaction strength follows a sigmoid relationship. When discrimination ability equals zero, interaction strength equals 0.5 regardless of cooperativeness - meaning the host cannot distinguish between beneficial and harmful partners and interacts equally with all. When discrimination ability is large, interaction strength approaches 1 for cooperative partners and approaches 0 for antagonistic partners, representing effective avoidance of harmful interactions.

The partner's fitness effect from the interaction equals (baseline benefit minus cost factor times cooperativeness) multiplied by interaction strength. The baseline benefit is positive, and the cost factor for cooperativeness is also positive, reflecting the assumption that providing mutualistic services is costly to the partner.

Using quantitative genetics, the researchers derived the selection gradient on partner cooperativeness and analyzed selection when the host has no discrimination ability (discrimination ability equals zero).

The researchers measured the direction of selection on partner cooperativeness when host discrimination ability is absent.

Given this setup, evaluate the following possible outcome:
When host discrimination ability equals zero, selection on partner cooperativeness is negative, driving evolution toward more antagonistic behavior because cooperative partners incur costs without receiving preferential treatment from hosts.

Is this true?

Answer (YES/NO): YES